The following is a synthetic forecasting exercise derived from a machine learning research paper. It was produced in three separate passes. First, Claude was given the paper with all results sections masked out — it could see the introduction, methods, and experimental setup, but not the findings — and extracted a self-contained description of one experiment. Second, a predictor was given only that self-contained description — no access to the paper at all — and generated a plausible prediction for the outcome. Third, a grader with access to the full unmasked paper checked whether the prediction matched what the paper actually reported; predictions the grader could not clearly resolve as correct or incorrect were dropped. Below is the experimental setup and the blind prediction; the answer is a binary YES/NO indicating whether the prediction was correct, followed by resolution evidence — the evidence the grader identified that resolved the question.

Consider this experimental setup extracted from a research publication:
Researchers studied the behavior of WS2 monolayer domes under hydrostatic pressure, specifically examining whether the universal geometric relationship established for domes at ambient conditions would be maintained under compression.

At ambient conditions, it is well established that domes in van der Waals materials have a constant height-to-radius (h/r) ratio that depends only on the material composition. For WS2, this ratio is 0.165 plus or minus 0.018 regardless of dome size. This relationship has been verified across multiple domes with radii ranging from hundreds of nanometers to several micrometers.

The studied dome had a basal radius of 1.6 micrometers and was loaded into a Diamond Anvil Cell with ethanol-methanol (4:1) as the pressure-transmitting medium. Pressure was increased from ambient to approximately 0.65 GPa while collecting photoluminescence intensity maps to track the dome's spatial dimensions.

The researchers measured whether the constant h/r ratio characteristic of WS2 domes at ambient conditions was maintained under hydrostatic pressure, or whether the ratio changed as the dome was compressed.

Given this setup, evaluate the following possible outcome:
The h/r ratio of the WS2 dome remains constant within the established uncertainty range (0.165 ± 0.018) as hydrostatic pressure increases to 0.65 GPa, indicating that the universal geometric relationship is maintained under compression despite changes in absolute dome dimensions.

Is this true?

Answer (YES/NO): NO